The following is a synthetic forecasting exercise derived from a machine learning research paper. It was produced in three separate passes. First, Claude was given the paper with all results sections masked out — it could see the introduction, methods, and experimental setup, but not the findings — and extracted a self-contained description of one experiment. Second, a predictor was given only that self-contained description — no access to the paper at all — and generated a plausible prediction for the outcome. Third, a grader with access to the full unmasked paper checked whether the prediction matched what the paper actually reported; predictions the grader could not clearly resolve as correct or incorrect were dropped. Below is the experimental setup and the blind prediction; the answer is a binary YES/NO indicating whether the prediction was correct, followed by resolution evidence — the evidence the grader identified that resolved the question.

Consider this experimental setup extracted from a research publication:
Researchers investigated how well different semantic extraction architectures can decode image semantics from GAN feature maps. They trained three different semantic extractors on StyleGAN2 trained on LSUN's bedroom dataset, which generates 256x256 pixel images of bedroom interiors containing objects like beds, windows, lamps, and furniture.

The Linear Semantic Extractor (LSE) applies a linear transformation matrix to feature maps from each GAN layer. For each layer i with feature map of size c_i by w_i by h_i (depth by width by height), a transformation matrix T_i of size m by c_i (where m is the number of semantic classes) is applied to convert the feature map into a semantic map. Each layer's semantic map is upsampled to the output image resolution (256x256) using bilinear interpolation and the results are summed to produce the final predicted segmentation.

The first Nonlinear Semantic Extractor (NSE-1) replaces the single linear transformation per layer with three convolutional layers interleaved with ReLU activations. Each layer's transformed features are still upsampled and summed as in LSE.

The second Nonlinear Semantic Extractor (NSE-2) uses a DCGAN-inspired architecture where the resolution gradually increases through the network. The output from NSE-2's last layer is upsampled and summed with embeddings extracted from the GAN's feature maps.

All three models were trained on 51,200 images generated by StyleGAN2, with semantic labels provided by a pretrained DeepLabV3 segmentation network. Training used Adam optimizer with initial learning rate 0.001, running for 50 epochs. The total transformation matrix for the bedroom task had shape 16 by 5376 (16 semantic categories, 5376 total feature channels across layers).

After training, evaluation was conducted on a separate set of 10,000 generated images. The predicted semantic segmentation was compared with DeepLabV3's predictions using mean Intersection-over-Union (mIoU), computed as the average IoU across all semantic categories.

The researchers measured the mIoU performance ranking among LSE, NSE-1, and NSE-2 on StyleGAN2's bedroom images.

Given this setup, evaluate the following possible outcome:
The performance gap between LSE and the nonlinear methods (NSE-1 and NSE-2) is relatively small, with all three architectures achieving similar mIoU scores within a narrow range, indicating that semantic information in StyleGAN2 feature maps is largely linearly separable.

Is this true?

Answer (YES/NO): YES